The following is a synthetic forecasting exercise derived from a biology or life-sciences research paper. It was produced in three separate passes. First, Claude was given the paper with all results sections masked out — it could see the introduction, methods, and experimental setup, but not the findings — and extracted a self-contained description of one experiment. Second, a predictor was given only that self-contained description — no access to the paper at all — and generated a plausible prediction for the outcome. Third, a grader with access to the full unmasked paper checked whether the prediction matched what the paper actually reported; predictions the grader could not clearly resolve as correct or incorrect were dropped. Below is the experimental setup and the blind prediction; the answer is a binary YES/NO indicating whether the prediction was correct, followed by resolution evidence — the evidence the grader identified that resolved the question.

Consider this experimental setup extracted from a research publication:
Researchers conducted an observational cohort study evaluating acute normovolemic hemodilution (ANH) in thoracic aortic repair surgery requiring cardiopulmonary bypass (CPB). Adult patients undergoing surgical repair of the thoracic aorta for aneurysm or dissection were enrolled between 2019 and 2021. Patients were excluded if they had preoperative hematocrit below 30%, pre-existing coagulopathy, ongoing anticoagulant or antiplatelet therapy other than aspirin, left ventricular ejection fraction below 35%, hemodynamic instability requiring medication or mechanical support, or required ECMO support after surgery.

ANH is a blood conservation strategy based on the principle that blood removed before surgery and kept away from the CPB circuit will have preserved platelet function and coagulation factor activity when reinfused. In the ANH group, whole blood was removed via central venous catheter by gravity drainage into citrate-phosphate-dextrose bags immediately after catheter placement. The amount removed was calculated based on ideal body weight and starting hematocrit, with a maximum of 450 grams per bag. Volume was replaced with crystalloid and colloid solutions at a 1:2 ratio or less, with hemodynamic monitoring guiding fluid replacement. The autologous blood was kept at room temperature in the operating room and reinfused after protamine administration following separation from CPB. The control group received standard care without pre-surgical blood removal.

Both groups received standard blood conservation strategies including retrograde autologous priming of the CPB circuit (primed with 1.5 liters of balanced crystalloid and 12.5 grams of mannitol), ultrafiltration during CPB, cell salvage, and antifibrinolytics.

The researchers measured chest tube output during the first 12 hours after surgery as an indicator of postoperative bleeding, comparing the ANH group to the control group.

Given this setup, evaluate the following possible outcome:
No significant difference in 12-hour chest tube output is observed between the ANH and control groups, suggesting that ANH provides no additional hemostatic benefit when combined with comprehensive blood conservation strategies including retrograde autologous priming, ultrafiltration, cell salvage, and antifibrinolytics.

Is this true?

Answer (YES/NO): YES